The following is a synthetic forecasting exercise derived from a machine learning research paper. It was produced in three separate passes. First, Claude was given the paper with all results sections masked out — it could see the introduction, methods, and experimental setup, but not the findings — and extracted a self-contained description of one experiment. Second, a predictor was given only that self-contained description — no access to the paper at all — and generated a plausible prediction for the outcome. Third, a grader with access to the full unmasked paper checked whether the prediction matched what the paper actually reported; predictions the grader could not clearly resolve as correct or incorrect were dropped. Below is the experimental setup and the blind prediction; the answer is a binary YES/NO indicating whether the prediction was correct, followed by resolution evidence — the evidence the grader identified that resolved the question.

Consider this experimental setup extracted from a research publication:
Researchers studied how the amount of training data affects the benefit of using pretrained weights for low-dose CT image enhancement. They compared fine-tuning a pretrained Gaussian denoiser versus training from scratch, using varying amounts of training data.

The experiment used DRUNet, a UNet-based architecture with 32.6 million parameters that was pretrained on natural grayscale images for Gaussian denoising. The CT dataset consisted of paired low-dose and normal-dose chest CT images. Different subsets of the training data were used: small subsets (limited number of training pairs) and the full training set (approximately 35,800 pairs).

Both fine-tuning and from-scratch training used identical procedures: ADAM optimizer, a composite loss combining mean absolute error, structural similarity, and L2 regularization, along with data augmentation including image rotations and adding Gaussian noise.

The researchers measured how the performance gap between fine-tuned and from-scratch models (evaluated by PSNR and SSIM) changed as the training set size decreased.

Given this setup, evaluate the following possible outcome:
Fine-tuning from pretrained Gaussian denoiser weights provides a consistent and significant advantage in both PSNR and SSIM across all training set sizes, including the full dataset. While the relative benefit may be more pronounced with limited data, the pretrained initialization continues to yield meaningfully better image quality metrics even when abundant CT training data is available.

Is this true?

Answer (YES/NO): NO